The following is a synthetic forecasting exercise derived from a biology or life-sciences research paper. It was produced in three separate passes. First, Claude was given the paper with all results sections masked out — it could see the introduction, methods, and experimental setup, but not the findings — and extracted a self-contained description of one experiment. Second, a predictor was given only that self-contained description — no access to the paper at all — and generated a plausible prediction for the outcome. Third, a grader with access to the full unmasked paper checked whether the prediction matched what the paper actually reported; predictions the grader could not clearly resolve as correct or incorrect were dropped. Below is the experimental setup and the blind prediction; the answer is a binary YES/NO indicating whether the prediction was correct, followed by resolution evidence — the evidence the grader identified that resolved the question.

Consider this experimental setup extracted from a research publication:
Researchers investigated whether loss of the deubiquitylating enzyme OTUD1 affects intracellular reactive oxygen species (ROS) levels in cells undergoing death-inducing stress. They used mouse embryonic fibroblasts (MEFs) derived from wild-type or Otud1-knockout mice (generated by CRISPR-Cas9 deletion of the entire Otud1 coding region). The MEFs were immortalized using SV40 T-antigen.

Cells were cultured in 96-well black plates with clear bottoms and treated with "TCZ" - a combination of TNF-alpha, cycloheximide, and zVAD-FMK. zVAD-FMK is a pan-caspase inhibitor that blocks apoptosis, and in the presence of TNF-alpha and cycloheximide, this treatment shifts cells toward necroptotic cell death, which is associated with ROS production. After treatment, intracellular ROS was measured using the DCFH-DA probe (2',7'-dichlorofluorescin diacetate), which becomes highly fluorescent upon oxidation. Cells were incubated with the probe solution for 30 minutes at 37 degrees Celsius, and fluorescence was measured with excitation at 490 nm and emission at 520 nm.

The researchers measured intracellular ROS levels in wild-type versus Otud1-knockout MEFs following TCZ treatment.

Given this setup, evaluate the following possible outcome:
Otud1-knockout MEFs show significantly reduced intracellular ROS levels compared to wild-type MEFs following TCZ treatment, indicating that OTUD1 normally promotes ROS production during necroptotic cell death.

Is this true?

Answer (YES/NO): NO